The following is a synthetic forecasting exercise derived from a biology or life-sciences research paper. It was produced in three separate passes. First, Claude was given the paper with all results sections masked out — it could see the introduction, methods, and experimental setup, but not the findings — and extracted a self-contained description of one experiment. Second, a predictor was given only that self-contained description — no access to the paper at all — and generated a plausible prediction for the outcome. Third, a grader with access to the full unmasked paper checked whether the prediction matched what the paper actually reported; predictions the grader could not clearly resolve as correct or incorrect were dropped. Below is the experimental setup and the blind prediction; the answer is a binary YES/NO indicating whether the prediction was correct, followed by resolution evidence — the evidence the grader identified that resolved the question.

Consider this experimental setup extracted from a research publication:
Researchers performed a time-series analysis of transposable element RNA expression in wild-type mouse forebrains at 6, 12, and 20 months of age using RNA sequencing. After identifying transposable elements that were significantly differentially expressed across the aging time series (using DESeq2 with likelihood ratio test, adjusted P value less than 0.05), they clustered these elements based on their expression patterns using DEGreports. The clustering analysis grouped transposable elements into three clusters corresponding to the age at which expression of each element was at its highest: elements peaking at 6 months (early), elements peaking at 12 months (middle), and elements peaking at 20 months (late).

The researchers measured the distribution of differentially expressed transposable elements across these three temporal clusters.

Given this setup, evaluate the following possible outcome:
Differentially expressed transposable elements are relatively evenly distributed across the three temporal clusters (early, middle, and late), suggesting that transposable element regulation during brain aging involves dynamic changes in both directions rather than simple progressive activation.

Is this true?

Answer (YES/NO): NO